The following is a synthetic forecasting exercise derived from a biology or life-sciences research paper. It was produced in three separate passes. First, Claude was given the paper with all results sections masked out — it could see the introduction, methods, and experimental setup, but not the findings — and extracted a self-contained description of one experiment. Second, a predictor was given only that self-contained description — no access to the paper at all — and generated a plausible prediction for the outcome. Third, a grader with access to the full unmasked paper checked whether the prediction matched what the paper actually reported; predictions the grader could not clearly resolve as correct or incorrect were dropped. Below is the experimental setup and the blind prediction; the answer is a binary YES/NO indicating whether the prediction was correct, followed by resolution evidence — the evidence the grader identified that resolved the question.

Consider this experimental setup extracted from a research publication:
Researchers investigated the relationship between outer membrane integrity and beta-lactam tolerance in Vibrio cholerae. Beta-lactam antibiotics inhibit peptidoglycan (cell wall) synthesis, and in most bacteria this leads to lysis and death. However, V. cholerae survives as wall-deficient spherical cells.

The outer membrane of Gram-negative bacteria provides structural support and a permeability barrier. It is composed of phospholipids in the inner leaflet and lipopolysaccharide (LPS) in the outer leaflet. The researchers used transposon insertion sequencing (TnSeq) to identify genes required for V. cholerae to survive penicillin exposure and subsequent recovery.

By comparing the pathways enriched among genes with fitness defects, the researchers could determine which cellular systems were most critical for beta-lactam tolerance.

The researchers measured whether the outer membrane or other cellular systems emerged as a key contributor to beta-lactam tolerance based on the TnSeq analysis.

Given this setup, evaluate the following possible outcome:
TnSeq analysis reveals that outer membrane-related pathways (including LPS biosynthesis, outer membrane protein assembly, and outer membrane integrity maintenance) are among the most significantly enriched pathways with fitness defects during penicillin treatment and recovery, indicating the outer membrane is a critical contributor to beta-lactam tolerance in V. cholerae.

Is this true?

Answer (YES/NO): YES